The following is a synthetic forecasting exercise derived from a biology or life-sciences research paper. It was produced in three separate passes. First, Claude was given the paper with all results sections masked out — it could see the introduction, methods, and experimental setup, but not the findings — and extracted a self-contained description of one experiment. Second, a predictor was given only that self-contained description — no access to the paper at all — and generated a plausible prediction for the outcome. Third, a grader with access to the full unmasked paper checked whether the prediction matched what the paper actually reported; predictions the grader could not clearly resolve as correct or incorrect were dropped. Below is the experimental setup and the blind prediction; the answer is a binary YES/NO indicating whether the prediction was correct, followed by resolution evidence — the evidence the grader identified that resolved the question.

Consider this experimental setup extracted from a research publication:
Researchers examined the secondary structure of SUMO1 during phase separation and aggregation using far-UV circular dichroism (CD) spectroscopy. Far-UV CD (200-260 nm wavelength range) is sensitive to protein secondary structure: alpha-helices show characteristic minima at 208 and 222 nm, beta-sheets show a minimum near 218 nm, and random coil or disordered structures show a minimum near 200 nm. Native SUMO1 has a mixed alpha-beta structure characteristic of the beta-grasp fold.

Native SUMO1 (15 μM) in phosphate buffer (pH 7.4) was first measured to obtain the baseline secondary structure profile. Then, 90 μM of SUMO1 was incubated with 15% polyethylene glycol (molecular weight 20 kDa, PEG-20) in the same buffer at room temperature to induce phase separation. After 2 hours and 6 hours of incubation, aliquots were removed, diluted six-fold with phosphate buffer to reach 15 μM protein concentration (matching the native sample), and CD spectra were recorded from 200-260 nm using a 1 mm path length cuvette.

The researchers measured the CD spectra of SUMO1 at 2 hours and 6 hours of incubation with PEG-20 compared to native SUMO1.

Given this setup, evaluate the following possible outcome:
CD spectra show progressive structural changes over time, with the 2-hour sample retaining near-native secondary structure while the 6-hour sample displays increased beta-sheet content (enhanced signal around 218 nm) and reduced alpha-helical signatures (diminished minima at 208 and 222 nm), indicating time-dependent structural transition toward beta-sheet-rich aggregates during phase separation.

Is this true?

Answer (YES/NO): NO